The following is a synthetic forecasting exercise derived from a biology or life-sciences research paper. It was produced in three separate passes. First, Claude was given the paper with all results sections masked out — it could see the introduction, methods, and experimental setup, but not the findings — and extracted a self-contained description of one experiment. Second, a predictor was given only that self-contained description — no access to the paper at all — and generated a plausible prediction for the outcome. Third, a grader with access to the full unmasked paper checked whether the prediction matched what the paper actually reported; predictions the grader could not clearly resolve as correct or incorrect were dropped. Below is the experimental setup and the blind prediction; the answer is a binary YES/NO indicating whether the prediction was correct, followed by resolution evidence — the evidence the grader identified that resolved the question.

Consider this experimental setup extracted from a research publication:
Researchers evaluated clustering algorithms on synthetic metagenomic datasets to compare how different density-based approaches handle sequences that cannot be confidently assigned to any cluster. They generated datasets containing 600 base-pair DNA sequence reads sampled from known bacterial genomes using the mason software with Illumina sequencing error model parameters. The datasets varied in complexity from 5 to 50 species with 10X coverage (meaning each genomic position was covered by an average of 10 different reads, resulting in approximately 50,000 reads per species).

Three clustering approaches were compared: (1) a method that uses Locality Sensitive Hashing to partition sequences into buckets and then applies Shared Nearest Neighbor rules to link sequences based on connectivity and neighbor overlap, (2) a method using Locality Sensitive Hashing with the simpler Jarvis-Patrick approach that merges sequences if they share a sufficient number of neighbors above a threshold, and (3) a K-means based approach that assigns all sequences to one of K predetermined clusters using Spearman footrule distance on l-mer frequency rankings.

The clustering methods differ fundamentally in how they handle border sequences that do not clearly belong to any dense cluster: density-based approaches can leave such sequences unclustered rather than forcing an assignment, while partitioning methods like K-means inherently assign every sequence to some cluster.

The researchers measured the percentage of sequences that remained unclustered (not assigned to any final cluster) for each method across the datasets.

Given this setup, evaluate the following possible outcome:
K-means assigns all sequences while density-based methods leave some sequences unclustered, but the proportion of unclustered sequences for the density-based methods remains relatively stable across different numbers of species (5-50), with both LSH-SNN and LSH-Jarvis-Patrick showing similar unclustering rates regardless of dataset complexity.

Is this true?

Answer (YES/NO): NO